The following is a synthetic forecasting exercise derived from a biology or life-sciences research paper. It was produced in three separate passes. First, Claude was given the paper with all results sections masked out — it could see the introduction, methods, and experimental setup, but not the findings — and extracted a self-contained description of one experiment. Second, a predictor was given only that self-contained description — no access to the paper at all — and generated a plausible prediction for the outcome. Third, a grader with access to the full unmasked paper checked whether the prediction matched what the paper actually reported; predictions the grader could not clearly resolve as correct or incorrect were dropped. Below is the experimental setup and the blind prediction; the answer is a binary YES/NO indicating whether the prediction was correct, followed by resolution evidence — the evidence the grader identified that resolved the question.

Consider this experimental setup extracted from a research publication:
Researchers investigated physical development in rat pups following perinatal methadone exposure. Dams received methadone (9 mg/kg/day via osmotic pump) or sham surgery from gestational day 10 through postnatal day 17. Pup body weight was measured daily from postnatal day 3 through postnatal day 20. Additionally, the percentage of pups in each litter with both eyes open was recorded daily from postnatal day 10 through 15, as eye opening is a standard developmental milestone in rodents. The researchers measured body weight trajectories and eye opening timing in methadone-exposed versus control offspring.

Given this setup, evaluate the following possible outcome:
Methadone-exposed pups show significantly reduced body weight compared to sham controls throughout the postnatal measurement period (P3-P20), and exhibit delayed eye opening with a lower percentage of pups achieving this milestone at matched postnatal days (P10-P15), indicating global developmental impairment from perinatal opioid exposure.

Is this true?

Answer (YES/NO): NO